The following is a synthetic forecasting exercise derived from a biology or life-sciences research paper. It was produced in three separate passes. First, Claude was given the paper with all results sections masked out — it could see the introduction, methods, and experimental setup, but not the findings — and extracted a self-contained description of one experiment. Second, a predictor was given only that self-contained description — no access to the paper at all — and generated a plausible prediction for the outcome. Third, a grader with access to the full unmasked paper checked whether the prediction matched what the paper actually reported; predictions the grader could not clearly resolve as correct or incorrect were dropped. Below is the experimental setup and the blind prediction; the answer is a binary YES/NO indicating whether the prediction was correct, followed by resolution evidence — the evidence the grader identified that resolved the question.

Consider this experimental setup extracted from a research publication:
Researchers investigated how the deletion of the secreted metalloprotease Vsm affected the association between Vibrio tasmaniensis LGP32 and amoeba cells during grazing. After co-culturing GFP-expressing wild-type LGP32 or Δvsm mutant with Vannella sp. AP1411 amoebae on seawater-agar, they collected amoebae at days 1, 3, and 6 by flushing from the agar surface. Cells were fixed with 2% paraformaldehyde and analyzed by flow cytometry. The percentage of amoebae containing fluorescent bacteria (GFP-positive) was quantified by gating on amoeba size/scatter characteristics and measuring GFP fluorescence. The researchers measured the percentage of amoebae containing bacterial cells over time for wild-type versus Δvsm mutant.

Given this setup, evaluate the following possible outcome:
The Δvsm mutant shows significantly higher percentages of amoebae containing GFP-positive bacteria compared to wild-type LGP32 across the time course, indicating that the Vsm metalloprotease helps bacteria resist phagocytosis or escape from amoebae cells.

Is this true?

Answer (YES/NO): NO